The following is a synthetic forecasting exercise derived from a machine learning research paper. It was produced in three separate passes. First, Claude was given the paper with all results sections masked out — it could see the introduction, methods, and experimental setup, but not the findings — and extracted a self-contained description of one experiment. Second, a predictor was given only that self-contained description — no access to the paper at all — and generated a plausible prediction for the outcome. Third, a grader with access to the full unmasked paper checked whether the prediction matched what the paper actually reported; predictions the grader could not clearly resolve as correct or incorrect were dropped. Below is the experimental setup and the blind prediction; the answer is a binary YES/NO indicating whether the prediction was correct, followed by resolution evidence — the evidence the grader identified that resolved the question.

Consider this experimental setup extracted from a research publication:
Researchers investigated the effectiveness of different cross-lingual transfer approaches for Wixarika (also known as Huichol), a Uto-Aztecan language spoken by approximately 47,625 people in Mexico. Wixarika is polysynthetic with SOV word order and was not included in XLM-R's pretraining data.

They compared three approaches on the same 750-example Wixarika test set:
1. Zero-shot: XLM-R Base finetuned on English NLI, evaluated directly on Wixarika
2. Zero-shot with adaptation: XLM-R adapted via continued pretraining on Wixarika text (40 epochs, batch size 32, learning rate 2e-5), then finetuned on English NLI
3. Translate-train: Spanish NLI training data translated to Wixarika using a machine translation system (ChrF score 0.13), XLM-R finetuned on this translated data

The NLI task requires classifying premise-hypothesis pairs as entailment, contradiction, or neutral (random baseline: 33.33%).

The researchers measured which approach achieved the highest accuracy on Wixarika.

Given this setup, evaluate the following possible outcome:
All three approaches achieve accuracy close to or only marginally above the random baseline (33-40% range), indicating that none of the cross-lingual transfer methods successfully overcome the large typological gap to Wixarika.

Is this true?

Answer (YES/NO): NO